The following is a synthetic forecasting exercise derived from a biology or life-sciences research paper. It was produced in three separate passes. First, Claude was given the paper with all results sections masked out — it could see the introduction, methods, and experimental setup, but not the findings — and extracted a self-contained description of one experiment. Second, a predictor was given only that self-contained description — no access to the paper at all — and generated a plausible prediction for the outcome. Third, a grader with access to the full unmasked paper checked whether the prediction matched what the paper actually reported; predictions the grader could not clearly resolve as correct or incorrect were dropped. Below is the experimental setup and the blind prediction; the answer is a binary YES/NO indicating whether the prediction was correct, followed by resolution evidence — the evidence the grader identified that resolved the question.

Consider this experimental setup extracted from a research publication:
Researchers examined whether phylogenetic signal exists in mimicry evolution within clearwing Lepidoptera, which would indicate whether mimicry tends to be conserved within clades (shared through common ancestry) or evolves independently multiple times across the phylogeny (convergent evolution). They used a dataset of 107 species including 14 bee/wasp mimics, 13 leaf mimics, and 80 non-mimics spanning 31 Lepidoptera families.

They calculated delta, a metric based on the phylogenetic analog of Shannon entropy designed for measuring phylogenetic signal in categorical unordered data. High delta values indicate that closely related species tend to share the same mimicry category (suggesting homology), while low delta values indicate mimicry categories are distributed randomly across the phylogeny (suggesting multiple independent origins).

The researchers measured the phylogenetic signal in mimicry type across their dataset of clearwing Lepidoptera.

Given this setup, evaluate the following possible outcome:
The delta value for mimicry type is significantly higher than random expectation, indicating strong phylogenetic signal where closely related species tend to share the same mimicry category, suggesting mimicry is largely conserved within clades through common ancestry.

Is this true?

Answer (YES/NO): YES